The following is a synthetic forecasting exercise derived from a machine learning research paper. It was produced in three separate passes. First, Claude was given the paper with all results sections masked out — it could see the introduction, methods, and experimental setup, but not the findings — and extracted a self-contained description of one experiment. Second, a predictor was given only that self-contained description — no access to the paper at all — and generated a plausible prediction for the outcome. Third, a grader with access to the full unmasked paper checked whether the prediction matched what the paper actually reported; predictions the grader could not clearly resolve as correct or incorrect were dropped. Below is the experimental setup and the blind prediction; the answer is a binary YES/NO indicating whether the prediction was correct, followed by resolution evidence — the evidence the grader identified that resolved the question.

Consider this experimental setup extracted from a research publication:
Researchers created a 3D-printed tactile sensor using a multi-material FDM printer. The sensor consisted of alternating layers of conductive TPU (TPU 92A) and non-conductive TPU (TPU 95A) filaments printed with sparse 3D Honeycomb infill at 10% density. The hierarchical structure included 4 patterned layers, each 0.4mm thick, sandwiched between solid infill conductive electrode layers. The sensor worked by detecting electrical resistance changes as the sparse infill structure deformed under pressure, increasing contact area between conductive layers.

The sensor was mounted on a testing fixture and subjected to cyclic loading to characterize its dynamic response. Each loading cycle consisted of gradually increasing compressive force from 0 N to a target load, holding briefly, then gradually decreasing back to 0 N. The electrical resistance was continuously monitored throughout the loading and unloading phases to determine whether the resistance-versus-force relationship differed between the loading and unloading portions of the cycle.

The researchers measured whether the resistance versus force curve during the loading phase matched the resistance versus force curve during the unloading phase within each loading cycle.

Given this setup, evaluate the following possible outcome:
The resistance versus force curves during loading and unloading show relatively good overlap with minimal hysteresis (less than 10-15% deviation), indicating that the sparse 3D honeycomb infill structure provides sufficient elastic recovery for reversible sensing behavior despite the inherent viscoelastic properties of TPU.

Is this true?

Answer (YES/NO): NO